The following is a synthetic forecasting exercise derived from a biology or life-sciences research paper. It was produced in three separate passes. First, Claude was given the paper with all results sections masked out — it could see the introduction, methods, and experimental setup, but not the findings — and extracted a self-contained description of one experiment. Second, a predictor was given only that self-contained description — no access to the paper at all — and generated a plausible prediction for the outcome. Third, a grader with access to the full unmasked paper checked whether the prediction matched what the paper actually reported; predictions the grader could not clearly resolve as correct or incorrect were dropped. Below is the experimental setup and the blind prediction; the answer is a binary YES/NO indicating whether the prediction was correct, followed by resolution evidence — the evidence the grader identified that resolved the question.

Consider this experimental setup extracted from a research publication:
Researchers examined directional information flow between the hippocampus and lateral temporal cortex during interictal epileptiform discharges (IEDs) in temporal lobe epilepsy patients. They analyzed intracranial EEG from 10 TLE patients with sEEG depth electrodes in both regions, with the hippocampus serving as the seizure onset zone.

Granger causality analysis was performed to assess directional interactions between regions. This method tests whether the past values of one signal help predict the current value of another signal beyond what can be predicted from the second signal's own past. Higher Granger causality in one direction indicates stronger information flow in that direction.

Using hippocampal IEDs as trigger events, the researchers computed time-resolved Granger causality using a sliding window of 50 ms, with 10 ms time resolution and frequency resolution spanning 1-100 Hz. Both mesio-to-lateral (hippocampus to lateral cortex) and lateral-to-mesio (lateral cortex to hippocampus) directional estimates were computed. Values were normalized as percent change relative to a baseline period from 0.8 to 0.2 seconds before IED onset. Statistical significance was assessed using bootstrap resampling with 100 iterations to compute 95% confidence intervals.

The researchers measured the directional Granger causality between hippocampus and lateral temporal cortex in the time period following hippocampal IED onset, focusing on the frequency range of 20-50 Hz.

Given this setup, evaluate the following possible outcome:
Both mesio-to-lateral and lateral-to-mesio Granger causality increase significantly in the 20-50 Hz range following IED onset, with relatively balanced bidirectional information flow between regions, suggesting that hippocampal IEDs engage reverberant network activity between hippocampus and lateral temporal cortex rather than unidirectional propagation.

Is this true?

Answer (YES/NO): NO